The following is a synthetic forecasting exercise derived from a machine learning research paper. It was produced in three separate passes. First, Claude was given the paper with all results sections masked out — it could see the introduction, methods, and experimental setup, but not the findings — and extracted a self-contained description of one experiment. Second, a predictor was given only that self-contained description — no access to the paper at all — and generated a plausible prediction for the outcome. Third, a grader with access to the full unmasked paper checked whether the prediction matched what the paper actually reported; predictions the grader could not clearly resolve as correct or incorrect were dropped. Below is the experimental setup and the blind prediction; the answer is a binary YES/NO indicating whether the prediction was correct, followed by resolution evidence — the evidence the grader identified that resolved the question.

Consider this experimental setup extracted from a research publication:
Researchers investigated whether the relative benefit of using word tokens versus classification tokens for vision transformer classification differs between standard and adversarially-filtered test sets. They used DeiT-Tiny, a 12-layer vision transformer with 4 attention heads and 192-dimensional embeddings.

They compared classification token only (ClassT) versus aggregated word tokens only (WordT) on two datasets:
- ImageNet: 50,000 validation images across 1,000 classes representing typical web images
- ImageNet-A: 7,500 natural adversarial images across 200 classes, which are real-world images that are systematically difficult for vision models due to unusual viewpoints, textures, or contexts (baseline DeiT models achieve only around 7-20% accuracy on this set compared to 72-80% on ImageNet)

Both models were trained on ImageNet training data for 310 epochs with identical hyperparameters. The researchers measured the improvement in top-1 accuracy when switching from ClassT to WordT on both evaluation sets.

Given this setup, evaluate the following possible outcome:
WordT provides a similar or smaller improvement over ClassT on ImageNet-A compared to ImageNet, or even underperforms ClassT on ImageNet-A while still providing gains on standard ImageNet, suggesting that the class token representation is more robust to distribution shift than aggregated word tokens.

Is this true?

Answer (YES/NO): NO